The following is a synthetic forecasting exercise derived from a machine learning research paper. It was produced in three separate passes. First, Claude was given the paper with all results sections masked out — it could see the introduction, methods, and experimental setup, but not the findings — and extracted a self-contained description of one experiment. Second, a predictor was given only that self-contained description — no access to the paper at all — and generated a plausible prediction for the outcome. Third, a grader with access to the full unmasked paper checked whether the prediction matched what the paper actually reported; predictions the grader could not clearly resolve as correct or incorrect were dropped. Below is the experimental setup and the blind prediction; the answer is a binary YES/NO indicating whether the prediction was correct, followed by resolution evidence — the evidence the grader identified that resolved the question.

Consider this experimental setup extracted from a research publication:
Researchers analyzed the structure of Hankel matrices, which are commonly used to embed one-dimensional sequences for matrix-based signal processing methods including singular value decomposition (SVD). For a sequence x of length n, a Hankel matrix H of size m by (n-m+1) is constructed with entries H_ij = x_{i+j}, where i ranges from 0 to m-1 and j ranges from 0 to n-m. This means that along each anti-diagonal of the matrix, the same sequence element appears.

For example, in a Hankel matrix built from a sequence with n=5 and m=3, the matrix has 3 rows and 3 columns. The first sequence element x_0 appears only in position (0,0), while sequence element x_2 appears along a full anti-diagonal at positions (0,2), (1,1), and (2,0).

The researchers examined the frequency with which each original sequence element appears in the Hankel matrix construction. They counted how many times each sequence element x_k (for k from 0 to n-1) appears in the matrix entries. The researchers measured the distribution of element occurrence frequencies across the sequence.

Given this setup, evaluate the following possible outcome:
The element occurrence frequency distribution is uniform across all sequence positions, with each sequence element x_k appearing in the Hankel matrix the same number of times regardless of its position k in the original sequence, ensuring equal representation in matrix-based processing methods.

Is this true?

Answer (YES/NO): NO